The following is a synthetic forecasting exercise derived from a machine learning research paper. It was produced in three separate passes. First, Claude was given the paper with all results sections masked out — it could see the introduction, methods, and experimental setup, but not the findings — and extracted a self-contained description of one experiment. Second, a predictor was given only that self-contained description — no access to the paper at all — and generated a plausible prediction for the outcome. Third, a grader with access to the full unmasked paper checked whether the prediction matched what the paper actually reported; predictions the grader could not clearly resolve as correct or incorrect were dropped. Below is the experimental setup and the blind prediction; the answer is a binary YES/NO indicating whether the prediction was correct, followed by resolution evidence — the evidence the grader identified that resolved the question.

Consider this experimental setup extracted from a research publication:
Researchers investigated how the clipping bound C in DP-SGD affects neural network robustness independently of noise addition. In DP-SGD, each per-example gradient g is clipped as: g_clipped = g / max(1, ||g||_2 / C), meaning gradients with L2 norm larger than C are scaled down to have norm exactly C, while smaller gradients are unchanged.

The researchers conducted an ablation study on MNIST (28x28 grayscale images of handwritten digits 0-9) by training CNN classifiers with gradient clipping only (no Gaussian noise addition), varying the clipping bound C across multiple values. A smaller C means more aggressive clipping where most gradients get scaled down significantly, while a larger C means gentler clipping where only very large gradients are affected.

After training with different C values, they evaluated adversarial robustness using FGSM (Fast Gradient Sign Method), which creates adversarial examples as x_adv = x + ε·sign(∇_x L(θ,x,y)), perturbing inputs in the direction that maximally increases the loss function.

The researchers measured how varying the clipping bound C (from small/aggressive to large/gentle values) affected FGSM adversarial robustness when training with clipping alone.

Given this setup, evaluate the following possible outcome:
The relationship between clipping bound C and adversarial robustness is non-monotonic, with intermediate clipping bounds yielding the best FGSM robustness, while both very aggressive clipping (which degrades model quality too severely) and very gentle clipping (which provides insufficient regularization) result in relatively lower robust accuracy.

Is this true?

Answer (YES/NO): NO